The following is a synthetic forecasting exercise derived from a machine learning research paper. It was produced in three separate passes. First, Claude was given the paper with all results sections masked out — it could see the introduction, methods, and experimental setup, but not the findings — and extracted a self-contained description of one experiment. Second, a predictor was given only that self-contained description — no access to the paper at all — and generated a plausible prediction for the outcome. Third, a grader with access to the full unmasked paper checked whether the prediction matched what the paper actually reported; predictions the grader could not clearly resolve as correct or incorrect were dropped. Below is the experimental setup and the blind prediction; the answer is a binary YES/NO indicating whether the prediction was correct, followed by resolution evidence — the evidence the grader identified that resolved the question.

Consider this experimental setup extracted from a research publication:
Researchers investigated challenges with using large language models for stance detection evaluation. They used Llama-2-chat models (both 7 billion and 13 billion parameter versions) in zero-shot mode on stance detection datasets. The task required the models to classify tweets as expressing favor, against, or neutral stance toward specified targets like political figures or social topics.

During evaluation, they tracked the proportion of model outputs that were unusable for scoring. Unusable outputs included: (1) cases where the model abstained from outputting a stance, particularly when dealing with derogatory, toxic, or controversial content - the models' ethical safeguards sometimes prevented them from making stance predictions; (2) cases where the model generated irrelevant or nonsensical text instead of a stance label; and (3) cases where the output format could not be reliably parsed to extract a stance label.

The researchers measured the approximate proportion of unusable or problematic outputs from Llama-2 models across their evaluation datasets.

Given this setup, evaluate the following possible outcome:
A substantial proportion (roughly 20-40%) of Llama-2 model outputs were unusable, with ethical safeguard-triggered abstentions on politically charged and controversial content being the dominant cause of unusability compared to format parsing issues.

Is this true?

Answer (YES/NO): NO